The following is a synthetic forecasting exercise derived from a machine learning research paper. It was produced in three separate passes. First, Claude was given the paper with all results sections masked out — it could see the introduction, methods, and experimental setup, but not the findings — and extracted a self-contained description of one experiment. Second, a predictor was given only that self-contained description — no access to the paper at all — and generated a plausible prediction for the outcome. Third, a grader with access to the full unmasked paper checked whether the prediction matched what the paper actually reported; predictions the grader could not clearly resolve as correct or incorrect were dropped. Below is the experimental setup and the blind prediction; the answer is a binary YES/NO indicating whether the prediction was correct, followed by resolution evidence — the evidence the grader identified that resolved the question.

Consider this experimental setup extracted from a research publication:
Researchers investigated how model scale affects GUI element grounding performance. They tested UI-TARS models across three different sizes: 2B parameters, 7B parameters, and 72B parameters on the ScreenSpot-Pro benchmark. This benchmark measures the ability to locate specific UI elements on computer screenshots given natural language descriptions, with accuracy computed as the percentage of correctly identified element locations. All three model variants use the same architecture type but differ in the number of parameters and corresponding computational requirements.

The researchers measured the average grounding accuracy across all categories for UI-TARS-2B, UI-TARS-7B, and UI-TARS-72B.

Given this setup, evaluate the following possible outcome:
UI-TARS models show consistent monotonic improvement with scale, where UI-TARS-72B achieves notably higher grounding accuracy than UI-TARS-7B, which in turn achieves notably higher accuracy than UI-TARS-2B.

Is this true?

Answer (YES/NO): NO